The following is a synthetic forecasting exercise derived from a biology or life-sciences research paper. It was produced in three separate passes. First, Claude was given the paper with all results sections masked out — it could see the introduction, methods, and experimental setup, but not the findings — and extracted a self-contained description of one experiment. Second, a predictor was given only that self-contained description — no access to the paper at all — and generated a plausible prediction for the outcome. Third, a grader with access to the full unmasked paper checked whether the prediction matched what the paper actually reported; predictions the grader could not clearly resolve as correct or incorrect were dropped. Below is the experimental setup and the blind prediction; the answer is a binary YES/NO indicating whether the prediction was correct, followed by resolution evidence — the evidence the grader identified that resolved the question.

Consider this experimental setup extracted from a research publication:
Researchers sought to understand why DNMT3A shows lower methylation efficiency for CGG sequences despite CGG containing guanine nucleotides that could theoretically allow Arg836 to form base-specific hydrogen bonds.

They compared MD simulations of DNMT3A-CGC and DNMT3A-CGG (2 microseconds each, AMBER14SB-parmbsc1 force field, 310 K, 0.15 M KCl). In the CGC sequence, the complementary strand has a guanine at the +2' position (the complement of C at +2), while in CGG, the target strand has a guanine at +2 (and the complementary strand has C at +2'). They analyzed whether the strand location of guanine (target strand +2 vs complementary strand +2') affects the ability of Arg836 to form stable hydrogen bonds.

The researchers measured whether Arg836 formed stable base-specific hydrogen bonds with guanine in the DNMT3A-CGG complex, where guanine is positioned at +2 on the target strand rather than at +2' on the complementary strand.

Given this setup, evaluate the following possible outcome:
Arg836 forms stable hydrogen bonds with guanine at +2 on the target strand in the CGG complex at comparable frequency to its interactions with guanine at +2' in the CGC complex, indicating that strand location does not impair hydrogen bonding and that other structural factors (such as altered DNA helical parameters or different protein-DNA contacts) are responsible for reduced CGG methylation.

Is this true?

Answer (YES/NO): NO